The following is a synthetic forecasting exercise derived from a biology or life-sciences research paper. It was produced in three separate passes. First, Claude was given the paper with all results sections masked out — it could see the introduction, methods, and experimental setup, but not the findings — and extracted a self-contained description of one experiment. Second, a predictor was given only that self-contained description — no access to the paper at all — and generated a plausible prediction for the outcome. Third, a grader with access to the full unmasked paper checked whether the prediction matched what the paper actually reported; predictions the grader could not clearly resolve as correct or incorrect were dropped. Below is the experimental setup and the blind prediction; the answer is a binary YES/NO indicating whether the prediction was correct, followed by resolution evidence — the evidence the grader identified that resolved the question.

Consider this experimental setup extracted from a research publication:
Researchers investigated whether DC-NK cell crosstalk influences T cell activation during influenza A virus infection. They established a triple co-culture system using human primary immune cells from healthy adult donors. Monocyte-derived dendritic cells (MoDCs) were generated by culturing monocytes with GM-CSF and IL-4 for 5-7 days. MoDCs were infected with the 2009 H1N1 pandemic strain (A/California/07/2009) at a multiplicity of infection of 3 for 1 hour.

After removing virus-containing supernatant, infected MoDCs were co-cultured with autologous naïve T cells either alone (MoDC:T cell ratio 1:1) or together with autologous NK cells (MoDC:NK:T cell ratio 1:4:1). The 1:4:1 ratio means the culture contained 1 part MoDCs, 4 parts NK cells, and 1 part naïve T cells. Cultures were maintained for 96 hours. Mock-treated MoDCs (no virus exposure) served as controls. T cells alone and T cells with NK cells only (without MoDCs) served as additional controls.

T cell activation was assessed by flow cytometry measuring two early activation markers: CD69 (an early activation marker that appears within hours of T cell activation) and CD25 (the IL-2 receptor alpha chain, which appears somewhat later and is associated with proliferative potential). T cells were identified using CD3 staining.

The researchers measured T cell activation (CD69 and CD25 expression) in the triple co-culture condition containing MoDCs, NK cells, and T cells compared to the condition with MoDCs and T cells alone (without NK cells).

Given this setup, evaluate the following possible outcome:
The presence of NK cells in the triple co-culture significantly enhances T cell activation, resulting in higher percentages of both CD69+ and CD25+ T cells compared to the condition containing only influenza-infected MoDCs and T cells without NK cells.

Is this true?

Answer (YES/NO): NO